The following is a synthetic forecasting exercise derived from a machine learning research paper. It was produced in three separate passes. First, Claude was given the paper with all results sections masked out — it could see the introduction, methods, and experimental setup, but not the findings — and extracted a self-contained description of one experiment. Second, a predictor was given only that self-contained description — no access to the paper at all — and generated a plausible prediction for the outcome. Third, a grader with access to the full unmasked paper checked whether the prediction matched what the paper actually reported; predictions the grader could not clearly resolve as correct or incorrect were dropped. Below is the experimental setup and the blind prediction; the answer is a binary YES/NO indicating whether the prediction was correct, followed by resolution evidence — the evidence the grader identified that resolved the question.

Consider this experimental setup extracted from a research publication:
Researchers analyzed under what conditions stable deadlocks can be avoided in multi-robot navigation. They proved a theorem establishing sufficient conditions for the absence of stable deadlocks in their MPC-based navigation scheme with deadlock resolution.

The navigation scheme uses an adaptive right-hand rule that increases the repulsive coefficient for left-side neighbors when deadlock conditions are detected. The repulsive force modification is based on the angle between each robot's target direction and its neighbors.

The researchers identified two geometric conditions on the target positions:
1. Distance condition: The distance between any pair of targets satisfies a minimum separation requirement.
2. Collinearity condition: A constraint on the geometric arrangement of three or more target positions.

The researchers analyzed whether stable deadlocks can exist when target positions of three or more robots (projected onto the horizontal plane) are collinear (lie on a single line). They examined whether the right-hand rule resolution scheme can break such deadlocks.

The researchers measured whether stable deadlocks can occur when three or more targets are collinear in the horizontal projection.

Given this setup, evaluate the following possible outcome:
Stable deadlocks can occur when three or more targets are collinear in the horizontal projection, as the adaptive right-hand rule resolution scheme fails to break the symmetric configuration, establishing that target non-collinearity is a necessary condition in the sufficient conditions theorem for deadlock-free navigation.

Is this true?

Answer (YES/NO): NO